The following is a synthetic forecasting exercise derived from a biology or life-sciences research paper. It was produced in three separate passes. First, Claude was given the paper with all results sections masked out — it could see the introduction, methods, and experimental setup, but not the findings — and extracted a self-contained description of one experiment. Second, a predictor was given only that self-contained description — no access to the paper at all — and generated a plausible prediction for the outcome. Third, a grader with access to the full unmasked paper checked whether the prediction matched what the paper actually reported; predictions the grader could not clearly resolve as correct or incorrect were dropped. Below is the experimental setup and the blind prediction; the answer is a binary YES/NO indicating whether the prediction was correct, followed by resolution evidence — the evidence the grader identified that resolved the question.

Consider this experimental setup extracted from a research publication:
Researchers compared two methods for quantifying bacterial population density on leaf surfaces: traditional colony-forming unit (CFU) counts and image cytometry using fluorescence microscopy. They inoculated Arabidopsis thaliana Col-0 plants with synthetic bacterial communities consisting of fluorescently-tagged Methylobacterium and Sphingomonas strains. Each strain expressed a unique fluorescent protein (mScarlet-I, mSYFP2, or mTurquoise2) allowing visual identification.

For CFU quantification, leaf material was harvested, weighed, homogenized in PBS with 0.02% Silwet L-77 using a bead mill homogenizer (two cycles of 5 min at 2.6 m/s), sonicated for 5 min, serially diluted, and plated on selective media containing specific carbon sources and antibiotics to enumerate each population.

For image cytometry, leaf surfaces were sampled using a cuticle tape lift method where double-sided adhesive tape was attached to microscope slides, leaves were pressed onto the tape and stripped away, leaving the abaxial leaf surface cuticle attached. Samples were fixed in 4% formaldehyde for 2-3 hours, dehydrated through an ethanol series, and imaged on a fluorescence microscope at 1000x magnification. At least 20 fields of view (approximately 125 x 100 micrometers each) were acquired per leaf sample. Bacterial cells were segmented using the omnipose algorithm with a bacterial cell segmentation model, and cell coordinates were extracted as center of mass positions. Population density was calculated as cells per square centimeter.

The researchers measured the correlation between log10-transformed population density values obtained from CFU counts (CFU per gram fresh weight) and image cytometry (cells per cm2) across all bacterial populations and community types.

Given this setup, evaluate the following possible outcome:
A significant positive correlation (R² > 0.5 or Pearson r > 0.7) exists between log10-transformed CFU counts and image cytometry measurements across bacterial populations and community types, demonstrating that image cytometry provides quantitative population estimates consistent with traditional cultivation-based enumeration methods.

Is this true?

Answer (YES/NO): NO